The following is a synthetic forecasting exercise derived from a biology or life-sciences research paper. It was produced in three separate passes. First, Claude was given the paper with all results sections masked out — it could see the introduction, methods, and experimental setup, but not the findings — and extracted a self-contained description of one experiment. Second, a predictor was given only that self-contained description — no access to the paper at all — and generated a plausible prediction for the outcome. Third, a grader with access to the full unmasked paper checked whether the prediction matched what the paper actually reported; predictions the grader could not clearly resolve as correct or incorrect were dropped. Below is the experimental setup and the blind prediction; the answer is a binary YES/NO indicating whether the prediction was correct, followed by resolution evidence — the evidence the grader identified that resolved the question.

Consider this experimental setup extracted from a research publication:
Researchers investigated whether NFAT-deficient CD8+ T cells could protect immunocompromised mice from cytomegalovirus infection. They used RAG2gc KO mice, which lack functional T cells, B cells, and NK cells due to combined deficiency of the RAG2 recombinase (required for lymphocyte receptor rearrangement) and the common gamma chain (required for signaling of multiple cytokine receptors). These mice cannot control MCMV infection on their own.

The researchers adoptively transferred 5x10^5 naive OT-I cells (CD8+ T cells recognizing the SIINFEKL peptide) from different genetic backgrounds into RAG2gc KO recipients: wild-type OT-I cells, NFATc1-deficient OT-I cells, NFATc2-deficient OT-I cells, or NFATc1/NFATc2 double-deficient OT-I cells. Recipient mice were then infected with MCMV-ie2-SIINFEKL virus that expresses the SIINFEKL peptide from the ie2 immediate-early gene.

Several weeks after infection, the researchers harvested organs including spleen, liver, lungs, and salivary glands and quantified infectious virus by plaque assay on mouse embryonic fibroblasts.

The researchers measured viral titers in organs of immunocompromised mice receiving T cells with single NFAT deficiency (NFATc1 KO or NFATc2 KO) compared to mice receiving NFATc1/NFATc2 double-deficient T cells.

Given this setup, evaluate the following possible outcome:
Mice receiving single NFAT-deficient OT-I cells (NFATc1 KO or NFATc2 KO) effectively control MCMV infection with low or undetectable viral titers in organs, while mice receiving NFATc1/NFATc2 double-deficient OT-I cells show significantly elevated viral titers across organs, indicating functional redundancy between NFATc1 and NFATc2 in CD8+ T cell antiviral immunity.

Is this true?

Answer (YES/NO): NO